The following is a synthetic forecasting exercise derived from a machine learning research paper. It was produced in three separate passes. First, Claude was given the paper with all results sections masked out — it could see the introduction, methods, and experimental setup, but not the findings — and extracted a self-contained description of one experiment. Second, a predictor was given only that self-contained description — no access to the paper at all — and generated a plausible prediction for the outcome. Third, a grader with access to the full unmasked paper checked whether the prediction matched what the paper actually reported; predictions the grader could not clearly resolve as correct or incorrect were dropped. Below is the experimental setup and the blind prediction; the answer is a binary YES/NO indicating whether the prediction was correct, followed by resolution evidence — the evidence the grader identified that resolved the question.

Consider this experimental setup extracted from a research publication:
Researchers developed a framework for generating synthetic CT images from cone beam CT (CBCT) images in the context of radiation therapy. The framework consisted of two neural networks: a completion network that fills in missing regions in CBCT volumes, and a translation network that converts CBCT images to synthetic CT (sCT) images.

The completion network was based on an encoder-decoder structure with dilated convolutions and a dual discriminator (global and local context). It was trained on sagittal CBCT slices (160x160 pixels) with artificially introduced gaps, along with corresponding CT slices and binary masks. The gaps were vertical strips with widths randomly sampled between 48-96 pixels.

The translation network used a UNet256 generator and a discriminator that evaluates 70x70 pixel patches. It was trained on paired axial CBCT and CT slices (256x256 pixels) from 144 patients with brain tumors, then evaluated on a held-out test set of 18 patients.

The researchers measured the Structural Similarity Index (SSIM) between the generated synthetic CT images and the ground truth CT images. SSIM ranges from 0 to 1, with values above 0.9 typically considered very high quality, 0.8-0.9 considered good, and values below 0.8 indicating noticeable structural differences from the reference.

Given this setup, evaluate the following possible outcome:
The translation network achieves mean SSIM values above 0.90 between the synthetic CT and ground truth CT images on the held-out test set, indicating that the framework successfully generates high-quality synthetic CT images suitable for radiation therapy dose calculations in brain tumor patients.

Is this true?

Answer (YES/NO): NO